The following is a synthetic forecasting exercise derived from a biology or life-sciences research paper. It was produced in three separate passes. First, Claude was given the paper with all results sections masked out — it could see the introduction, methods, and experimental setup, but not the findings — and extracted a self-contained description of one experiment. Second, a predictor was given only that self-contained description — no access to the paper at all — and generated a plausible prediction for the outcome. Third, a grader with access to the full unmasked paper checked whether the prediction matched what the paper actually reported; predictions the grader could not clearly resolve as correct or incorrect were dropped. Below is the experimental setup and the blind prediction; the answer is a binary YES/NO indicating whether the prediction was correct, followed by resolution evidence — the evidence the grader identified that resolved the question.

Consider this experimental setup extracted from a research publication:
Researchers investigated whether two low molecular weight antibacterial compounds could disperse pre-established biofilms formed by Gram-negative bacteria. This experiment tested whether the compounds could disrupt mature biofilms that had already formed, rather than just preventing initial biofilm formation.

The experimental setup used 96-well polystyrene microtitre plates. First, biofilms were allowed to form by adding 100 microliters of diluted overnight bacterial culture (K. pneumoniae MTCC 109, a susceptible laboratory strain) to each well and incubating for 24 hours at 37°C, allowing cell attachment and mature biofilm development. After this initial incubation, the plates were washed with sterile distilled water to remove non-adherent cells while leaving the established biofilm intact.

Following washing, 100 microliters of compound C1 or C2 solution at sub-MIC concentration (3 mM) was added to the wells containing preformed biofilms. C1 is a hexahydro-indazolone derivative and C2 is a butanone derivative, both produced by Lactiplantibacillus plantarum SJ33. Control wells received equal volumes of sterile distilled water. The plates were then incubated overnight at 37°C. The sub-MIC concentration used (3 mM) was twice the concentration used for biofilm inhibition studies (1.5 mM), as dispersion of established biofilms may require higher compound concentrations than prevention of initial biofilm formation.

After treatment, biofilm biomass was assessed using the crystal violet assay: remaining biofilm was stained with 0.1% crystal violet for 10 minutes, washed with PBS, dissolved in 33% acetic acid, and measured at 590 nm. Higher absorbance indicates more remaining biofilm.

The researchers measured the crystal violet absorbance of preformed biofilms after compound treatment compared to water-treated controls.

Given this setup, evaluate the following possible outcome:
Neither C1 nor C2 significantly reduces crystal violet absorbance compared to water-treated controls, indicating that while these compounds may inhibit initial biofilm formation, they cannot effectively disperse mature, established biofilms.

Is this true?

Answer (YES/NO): NO